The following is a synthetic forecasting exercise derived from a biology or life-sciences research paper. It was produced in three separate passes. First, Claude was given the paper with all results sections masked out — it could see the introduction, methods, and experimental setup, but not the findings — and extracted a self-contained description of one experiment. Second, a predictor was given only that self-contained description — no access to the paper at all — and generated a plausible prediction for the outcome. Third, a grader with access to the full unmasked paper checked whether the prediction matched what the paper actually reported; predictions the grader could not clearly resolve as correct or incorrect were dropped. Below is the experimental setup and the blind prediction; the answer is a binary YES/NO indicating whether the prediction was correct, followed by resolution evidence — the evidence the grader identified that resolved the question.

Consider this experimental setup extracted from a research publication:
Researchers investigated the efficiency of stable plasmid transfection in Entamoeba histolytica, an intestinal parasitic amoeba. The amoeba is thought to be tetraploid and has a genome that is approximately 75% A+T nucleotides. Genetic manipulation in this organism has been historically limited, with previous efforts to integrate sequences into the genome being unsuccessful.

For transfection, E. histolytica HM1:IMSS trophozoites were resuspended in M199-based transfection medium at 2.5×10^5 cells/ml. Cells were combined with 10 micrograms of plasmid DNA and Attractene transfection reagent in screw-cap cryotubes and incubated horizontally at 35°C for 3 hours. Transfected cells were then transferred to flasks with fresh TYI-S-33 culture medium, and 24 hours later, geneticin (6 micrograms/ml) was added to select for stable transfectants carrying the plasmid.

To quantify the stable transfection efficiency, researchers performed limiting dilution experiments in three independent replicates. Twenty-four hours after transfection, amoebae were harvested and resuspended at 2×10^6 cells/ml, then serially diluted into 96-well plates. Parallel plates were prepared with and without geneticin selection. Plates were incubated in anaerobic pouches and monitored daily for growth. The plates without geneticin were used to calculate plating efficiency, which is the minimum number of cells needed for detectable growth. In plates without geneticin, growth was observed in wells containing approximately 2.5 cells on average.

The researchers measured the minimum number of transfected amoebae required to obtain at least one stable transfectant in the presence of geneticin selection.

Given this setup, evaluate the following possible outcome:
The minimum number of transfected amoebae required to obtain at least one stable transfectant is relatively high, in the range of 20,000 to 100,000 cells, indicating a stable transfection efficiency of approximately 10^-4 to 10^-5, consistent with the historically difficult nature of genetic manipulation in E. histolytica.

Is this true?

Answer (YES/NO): NO